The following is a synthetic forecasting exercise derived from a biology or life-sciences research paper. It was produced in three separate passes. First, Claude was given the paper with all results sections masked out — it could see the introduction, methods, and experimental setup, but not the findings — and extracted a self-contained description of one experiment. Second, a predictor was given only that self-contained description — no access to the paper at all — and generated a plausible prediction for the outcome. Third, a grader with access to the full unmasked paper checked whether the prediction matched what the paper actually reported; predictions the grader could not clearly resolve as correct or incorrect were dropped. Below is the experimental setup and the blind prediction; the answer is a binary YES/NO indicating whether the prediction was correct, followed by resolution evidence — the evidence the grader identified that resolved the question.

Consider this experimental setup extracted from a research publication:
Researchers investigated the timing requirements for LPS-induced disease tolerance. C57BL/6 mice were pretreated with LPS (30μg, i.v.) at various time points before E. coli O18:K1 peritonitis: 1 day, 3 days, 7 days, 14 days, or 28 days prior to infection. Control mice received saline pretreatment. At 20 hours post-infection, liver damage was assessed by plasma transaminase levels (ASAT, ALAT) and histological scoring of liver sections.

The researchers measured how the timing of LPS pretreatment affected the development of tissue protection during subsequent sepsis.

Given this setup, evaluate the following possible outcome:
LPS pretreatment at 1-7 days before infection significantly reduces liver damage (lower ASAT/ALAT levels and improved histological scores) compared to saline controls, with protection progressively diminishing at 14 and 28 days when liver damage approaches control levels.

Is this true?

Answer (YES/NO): NO